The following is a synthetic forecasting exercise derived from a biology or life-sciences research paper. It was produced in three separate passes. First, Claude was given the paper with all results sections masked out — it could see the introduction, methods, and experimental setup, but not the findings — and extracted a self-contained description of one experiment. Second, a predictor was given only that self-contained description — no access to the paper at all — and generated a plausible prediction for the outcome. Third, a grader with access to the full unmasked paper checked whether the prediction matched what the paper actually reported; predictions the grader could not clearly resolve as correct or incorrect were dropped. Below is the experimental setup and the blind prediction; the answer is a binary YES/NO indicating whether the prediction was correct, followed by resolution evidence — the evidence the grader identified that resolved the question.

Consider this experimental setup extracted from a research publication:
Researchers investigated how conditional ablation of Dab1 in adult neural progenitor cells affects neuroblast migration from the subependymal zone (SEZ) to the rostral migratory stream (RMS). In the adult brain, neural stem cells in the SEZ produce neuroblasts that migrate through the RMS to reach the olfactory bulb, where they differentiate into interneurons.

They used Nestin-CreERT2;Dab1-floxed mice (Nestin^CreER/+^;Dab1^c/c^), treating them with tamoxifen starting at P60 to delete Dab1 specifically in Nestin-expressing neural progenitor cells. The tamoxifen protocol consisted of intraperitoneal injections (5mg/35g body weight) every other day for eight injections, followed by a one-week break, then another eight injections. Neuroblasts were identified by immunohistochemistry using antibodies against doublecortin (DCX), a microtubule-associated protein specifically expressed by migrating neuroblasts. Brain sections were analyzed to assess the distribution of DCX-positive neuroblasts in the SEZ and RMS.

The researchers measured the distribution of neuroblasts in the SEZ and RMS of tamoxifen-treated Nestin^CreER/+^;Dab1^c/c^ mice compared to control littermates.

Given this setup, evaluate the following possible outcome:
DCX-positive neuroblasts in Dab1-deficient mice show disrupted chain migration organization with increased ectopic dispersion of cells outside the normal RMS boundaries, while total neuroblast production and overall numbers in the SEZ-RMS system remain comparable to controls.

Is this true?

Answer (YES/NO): NO